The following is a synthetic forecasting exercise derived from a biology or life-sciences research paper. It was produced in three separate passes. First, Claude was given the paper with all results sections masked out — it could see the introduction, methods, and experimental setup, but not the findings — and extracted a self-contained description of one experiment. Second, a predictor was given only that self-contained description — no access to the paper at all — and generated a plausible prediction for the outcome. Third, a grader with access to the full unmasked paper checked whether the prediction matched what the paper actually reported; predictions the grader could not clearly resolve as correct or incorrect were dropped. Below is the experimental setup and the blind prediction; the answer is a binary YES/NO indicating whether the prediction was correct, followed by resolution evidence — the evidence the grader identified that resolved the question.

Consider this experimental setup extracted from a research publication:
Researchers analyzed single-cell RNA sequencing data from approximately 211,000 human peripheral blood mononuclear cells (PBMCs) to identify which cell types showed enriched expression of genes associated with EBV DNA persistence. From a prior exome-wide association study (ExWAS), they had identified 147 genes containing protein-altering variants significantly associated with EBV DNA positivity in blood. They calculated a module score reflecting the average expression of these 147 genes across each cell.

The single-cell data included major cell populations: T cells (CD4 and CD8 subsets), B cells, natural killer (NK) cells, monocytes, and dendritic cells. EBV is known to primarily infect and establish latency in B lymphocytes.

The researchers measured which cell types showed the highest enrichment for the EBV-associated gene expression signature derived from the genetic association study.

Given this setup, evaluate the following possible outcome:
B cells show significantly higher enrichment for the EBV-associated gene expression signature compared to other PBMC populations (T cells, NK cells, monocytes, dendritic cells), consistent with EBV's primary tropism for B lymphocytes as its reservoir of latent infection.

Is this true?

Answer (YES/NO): NO